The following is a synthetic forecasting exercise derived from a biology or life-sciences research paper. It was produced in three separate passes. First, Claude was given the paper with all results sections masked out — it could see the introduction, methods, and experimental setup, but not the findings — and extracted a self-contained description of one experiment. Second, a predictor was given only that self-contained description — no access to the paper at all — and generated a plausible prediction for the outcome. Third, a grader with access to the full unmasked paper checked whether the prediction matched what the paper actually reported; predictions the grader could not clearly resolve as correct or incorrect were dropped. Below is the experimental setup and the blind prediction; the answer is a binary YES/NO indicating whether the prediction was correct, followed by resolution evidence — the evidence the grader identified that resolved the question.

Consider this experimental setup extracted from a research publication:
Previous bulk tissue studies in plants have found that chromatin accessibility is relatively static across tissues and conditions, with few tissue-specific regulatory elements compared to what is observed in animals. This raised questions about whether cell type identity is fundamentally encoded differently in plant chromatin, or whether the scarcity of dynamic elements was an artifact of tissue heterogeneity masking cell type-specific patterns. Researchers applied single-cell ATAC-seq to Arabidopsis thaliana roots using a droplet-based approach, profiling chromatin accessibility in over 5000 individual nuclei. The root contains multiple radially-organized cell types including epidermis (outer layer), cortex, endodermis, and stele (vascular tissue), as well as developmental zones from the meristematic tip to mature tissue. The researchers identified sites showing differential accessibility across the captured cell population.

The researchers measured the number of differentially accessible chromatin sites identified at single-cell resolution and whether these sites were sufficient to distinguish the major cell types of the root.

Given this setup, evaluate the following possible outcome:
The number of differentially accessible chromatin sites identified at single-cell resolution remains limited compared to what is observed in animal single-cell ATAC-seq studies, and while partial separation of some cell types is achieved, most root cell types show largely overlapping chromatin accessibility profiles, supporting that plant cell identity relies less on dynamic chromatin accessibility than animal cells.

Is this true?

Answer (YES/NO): NO